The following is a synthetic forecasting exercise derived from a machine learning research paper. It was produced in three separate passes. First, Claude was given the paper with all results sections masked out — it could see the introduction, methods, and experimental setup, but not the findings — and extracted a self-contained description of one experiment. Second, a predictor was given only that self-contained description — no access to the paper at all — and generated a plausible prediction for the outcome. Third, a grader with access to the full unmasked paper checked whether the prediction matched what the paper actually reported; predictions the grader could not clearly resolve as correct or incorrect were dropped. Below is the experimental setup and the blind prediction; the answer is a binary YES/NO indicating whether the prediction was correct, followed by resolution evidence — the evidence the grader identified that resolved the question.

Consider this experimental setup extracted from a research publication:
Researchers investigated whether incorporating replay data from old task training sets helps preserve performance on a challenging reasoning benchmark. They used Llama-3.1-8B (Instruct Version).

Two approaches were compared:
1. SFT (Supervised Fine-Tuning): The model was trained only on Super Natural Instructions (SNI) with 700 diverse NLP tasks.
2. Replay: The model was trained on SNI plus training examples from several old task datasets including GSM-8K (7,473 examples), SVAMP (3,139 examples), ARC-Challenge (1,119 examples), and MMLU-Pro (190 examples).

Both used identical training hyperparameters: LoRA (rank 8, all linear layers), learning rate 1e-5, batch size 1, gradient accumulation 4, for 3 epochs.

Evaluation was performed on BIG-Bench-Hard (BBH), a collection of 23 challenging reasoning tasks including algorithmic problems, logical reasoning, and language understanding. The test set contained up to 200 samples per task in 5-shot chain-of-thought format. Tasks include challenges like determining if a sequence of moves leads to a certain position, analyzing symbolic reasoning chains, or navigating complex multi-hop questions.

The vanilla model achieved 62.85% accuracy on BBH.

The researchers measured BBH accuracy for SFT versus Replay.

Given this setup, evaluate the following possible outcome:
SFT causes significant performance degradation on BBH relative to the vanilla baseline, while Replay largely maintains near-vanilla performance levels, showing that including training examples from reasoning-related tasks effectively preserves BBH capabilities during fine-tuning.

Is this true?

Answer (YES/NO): NO